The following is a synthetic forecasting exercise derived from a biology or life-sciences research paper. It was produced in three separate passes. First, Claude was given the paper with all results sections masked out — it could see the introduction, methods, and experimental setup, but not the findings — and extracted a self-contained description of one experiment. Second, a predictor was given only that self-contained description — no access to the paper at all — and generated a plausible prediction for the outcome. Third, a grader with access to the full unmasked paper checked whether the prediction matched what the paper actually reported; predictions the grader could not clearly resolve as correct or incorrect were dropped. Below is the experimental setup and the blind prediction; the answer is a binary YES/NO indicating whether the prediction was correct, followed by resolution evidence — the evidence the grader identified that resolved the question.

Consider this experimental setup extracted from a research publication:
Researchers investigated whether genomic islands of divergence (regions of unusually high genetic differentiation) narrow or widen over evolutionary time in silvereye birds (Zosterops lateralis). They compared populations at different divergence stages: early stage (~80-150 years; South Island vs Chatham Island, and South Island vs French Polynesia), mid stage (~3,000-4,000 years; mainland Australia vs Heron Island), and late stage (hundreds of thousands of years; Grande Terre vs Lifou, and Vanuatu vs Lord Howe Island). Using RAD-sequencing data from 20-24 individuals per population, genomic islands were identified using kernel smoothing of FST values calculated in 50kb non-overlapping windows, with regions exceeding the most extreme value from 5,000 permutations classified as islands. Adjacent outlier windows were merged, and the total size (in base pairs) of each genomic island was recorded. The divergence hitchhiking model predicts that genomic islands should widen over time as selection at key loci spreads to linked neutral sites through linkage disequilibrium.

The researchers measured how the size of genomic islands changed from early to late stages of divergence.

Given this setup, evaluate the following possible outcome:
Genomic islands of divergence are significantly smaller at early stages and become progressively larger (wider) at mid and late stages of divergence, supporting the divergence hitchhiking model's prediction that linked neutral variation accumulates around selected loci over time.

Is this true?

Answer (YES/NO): NO